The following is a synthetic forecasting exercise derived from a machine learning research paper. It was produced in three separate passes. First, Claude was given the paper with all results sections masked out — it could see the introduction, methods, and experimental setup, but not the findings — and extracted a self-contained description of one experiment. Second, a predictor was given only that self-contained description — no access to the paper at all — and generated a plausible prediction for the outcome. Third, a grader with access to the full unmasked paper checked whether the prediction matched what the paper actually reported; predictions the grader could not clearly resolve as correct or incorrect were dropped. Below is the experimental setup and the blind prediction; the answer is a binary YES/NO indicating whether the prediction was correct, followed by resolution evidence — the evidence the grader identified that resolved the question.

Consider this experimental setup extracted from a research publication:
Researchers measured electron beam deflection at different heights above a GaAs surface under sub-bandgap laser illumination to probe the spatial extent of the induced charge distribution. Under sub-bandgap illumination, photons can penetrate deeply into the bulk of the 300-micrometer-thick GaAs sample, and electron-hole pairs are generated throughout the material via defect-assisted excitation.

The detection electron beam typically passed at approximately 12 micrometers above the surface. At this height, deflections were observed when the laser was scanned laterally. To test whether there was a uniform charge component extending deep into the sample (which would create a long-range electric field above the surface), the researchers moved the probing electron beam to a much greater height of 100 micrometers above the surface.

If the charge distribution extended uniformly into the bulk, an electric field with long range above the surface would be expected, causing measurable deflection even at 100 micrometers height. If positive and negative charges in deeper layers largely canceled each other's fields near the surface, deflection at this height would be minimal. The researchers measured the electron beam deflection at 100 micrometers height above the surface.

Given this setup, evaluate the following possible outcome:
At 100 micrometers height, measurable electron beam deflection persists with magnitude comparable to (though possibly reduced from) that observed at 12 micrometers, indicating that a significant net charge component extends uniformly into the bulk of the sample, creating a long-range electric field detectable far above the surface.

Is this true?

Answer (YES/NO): NO